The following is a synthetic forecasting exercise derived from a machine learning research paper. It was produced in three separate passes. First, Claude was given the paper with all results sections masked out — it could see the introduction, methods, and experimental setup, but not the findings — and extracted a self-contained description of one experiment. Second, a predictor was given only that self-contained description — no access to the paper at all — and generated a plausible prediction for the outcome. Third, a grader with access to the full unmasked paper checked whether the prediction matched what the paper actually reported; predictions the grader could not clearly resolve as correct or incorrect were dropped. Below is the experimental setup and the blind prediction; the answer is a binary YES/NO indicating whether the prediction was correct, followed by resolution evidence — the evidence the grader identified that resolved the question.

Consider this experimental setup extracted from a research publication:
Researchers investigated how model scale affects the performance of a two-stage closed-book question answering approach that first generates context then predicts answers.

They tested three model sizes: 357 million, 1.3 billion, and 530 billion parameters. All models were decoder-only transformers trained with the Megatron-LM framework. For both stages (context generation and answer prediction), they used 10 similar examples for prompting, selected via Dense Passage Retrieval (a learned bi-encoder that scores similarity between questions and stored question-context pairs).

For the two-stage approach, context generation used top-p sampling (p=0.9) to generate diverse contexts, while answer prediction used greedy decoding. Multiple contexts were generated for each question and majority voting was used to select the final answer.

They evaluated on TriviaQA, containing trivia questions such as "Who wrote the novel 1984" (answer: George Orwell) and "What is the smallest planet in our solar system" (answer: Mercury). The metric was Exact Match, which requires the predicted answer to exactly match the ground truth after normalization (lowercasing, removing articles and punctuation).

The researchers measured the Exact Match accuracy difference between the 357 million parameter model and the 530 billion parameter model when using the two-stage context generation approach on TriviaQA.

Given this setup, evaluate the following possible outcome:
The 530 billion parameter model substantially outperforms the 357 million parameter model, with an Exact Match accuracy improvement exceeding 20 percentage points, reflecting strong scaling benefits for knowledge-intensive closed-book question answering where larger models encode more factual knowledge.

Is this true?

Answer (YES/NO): YES